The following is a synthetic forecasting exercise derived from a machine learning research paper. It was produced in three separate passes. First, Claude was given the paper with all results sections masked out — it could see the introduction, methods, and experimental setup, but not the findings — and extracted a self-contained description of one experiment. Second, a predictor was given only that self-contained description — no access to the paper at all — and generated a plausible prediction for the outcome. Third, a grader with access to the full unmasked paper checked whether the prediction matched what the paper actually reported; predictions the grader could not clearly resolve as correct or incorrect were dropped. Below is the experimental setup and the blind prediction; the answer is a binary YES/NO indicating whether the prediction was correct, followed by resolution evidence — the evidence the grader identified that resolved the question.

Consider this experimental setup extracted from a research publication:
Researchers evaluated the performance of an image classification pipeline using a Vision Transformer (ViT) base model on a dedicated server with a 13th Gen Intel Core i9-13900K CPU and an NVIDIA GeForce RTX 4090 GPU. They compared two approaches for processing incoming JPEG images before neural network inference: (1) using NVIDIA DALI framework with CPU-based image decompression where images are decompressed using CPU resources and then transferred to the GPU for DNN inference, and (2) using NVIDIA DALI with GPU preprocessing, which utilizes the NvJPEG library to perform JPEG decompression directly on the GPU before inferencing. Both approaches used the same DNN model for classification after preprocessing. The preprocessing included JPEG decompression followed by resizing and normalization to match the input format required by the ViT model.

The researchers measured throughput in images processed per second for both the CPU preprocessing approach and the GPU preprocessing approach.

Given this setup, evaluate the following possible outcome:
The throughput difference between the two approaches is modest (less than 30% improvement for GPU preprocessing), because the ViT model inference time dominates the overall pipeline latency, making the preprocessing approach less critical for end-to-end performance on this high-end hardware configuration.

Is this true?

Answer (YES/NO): NO